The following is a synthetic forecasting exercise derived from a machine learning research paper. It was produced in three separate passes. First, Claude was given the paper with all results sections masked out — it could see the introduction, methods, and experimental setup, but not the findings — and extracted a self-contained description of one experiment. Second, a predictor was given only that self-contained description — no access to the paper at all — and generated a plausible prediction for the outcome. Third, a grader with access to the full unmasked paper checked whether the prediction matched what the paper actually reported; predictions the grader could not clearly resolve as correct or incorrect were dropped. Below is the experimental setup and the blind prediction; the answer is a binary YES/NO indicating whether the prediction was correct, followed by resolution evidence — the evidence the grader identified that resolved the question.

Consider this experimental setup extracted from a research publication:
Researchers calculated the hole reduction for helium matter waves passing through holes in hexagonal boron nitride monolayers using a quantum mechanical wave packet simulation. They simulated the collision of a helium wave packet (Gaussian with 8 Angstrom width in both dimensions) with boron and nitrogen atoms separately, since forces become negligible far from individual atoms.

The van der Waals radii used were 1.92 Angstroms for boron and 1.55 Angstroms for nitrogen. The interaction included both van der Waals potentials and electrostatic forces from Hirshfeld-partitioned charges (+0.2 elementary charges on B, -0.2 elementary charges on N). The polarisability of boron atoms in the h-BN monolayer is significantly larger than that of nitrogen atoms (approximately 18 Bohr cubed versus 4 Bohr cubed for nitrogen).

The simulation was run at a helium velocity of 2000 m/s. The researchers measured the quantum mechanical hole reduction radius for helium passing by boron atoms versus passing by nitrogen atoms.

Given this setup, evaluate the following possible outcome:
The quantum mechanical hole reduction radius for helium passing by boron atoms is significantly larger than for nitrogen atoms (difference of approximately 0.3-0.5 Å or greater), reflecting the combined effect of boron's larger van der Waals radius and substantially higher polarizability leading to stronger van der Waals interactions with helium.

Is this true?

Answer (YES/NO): YES